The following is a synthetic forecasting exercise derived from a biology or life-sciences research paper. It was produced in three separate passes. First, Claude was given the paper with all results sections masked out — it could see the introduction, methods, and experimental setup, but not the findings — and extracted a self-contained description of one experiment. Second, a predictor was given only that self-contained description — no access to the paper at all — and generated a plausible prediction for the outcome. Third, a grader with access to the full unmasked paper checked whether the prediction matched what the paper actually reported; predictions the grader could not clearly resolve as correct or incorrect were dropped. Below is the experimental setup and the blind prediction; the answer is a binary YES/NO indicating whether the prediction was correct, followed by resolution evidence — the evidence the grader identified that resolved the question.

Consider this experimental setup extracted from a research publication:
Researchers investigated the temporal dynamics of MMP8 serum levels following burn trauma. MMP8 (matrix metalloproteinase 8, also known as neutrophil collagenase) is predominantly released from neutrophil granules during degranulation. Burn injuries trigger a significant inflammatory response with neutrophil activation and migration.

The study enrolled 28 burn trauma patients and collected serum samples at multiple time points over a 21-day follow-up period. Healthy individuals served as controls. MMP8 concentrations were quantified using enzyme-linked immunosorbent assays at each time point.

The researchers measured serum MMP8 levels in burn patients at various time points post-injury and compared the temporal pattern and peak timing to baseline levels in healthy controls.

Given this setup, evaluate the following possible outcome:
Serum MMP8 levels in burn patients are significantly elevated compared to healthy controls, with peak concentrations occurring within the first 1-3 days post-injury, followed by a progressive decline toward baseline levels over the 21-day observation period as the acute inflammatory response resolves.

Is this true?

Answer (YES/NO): NO